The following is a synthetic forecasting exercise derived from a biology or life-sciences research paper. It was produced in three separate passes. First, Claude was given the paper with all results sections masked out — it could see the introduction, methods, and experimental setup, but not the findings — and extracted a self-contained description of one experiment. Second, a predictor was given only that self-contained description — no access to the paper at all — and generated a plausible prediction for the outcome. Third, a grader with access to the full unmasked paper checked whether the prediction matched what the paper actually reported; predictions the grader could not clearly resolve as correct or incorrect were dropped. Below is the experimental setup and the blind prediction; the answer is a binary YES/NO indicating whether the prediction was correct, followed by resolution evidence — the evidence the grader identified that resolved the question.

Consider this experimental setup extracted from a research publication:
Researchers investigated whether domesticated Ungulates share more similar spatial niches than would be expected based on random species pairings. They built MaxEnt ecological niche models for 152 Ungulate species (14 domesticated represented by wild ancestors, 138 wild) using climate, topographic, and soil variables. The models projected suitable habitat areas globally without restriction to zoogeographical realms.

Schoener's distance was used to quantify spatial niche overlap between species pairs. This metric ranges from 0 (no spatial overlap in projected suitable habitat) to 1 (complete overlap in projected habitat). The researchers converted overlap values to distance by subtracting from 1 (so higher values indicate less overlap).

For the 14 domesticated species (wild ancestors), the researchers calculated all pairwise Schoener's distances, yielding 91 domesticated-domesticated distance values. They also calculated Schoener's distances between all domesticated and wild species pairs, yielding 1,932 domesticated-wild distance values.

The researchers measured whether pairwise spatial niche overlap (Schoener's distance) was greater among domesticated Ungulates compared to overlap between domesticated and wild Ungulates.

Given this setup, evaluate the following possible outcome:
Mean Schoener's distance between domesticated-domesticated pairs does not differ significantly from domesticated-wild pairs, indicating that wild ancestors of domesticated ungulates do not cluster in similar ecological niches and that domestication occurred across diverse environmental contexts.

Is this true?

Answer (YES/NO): YES